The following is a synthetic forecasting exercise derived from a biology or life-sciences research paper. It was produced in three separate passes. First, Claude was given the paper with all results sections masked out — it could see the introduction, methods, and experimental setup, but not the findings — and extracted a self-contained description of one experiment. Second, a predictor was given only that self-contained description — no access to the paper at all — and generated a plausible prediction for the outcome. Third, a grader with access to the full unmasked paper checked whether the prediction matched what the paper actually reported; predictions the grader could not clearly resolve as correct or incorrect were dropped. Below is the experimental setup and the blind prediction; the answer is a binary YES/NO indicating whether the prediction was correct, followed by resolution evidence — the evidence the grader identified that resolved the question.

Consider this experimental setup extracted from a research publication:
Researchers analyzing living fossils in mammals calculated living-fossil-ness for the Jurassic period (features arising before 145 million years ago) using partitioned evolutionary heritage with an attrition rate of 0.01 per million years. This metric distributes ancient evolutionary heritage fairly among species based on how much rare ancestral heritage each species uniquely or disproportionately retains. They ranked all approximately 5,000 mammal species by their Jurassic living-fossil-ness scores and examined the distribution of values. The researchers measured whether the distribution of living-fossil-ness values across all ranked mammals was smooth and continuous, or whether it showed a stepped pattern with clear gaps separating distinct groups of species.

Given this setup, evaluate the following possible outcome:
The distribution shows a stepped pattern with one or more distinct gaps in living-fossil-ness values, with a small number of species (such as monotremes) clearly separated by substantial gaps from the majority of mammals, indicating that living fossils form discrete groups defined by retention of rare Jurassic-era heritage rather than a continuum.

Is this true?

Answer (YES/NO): YES